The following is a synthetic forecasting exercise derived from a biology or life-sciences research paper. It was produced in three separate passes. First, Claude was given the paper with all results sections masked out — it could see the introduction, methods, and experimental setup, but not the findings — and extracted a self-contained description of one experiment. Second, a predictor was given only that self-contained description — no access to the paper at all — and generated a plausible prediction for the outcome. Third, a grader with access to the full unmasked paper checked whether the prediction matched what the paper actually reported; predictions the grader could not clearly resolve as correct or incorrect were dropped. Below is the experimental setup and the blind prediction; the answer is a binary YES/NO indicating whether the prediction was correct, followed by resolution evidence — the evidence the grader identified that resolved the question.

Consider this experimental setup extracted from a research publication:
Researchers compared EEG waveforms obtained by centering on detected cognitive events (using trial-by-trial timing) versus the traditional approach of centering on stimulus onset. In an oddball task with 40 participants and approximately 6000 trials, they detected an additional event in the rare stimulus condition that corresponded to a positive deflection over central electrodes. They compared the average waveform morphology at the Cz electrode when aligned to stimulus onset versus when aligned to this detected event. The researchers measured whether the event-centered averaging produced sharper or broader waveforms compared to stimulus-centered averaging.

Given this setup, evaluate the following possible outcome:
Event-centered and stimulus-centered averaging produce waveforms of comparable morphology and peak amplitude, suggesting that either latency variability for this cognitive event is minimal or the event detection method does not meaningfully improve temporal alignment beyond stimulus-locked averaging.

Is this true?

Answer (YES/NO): NO